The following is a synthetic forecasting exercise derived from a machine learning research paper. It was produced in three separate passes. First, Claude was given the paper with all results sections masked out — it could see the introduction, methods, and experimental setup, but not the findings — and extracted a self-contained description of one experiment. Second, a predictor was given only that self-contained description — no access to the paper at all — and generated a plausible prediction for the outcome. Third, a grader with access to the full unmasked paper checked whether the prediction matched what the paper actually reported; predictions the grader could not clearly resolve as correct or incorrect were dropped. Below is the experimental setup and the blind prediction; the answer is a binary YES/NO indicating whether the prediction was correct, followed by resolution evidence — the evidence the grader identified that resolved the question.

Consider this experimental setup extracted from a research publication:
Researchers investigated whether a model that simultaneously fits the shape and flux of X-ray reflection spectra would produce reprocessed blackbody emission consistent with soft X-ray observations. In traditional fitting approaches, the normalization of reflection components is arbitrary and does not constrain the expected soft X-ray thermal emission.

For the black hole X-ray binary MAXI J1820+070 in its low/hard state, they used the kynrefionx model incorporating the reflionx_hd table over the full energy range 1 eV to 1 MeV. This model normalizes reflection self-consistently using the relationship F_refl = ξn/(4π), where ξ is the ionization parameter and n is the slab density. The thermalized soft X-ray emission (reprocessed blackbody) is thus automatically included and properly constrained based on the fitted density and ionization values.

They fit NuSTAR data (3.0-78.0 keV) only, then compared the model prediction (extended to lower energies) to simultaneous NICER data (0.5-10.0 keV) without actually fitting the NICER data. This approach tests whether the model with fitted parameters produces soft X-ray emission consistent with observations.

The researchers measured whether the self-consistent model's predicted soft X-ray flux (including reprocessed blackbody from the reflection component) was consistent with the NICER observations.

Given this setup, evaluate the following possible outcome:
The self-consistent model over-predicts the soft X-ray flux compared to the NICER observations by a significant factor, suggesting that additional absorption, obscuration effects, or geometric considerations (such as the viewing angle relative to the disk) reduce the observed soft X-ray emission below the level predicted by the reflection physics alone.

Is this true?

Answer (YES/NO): NO